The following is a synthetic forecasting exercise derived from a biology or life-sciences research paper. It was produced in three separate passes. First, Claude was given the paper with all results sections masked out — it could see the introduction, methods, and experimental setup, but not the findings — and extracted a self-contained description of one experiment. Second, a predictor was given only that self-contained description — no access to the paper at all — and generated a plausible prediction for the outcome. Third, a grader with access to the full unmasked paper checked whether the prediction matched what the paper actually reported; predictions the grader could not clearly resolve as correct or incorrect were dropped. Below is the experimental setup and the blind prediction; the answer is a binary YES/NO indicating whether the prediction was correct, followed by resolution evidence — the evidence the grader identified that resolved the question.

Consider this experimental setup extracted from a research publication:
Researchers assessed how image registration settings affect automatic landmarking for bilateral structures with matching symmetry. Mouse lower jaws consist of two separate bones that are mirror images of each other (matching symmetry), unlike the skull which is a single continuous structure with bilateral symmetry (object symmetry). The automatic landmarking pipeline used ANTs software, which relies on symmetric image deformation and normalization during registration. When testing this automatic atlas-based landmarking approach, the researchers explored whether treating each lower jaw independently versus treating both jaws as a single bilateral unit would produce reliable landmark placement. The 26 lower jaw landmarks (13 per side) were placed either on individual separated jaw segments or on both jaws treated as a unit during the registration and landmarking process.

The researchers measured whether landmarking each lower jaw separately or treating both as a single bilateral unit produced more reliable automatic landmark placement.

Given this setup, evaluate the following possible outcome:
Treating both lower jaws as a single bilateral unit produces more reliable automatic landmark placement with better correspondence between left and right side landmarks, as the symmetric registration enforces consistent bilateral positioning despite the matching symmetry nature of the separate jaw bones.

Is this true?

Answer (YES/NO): YES